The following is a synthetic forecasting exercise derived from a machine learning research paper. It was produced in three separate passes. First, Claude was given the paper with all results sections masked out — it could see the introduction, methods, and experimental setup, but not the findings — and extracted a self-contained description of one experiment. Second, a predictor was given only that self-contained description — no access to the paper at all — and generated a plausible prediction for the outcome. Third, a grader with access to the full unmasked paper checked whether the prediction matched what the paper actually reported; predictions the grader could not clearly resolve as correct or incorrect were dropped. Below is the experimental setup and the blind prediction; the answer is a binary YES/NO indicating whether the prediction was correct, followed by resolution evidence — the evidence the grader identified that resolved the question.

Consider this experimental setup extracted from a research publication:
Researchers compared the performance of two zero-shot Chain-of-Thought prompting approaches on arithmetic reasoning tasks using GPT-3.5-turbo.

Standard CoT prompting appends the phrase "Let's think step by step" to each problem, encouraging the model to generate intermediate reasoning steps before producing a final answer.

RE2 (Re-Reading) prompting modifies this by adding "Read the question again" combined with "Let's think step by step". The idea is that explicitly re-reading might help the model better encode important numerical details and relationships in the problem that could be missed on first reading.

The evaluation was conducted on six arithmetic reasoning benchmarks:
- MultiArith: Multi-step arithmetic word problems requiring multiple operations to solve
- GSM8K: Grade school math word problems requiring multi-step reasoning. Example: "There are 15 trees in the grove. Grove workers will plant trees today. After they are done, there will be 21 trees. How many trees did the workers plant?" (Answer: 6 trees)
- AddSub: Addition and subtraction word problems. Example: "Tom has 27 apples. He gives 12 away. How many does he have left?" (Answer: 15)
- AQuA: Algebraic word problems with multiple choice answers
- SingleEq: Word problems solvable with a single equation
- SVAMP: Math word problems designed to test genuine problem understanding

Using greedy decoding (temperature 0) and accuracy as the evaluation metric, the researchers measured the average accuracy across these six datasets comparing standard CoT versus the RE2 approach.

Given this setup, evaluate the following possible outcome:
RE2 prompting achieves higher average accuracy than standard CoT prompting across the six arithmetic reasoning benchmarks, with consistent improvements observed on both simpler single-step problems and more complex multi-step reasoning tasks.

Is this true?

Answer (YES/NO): NO